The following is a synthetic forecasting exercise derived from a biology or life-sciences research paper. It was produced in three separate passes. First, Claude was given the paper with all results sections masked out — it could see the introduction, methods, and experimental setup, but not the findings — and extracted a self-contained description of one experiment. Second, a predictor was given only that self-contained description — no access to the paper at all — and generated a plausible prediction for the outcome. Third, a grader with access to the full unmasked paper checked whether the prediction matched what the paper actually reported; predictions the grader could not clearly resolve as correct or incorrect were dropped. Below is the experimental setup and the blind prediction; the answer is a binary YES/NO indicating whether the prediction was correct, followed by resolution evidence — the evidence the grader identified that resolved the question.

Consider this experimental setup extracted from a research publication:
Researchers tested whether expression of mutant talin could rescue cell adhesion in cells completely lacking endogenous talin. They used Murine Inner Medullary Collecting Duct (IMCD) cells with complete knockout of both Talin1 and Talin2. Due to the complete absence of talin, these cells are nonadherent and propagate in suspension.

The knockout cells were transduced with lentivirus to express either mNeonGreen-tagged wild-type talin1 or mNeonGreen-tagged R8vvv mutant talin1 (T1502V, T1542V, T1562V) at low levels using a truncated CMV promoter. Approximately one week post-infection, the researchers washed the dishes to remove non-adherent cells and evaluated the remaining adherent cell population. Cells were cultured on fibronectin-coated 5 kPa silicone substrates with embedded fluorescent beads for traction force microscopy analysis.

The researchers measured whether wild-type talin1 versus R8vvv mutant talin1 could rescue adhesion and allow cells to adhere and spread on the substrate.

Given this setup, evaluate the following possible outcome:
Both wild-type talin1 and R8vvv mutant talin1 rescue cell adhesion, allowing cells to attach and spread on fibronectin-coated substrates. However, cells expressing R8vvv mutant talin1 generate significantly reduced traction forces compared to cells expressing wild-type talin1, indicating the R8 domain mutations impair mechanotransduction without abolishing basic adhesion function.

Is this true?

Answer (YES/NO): YES